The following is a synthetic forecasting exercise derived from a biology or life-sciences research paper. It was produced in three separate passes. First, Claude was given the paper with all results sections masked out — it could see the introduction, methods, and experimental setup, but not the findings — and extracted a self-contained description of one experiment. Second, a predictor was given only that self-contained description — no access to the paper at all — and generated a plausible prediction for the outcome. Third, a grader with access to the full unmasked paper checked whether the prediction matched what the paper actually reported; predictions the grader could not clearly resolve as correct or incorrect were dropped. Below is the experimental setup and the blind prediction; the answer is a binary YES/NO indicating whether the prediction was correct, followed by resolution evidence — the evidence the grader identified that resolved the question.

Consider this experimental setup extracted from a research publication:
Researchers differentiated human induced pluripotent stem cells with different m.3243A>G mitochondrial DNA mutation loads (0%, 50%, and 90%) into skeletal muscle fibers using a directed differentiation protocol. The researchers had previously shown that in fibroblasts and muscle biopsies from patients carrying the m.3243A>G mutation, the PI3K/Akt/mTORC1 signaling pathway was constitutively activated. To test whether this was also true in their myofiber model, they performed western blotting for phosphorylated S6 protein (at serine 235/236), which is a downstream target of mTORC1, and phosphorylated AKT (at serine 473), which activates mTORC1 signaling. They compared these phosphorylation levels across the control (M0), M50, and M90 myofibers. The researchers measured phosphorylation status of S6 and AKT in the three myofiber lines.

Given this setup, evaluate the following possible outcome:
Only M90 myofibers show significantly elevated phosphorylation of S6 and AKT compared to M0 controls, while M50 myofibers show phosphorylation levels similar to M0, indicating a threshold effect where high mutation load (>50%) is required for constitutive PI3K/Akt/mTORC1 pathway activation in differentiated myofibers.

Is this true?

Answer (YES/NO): NO